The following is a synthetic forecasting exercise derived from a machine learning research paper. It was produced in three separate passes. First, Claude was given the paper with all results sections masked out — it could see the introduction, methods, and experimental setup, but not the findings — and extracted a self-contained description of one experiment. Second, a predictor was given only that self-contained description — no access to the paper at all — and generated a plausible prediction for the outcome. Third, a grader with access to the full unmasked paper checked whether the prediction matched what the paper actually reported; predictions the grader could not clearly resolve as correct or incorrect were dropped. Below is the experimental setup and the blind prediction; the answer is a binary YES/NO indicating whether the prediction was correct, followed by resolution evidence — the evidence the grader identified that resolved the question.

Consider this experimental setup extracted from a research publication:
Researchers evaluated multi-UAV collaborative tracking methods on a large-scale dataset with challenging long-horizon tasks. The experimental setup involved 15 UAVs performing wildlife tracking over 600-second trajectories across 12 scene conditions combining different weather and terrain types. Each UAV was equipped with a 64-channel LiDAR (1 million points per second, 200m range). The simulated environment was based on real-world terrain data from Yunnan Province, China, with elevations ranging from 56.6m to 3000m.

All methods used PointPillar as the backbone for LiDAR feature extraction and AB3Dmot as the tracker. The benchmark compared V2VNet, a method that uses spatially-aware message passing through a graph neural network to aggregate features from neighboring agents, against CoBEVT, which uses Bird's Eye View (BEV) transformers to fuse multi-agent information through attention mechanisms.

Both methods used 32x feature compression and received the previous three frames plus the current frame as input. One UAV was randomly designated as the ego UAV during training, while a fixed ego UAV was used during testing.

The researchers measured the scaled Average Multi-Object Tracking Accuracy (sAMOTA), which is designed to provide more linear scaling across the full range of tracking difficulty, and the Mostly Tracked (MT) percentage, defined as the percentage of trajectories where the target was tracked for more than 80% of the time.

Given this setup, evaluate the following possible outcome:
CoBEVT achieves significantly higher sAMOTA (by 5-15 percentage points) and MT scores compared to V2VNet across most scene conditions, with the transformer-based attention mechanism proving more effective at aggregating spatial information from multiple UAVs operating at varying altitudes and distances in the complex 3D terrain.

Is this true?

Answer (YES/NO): NO